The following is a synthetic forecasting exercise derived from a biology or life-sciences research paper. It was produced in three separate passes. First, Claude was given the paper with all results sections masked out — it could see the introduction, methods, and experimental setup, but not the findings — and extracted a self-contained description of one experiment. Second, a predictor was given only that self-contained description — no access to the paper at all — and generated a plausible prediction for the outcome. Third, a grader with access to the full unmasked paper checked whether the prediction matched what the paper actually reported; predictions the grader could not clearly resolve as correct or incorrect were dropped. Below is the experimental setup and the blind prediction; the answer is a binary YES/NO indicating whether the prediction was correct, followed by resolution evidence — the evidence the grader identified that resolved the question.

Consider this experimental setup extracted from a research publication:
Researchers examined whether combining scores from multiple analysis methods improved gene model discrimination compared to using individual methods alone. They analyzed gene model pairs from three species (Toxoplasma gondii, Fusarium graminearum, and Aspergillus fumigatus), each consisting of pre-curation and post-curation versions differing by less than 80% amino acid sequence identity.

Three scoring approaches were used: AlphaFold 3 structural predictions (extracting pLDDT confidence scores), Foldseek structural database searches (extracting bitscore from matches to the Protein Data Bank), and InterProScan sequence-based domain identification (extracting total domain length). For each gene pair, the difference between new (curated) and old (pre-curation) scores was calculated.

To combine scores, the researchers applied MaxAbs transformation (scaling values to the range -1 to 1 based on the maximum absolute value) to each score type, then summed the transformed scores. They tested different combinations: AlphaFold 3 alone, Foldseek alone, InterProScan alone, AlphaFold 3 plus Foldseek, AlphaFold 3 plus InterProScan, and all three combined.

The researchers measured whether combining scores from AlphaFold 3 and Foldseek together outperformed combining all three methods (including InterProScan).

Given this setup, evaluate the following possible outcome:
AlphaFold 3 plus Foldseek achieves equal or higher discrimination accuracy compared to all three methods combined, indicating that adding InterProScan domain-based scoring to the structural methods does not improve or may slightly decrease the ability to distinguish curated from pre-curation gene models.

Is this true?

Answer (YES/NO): YES